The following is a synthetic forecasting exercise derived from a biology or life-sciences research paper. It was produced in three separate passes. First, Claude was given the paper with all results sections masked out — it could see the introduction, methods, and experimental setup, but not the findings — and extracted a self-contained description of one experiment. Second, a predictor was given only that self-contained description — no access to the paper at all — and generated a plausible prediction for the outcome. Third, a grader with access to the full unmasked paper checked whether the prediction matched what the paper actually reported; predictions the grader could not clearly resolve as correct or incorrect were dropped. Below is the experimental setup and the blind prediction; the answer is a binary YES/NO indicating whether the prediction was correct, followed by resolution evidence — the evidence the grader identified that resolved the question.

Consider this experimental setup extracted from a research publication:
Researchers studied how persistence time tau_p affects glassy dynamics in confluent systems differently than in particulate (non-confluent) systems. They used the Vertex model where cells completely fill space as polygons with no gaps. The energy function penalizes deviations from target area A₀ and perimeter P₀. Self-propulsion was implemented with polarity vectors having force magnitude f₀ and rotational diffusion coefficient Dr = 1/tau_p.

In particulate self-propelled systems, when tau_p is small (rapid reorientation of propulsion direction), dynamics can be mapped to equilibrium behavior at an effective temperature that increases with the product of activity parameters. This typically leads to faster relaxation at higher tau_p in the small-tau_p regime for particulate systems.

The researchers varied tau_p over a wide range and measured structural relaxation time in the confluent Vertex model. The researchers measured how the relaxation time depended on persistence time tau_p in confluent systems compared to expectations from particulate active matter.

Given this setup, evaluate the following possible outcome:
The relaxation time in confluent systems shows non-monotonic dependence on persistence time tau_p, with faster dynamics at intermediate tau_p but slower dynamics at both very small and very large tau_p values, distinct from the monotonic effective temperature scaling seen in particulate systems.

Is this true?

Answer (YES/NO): NO